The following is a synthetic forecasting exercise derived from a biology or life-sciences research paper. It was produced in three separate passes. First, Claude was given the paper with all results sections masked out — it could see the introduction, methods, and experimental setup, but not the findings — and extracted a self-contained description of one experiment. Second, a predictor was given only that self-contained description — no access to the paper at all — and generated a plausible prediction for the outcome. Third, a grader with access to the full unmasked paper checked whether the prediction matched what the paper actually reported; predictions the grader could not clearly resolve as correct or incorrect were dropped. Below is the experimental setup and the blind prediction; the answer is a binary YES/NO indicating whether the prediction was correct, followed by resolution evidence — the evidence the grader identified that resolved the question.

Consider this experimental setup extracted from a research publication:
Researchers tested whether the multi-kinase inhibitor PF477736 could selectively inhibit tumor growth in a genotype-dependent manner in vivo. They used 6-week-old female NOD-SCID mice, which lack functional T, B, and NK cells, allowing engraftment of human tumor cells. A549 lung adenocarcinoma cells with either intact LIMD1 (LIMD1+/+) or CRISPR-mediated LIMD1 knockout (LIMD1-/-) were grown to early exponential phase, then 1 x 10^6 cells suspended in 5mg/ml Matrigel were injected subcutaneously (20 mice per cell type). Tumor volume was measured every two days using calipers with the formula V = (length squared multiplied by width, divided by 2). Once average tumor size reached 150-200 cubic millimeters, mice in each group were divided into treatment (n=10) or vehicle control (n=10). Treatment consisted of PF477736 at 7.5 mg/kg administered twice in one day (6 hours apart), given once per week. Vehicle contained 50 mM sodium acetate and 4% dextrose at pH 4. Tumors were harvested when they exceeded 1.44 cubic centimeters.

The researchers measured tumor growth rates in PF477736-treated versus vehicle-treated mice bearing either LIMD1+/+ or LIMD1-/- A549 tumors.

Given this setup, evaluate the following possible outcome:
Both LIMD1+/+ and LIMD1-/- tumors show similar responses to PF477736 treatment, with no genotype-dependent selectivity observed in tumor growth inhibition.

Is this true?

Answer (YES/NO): NO